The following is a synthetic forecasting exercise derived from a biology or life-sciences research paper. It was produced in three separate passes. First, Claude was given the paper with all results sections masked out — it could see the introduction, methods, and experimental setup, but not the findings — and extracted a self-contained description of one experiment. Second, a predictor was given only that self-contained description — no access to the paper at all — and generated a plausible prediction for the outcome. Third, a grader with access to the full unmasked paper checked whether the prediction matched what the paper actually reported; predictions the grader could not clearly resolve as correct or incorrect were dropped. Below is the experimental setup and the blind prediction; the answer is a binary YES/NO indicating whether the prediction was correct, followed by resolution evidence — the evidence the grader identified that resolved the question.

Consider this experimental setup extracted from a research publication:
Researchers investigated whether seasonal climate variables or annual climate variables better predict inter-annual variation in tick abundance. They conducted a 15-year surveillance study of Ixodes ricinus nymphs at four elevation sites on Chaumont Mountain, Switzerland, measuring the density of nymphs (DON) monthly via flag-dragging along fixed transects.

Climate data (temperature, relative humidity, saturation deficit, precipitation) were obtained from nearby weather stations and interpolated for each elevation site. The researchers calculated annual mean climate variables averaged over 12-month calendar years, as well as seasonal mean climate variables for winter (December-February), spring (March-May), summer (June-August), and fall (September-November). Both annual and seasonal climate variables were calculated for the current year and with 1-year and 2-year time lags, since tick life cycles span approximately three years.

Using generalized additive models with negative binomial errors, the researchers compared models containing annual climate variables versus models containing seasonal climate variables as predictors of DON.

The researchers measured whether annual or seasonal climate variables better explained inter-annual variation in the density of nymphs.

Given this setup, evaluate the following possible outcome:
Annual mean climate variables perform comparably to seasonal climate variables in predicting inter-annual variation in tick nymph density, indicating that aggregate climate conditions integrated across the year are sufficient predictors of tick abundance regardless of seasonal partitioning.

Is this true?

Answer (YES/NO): NO